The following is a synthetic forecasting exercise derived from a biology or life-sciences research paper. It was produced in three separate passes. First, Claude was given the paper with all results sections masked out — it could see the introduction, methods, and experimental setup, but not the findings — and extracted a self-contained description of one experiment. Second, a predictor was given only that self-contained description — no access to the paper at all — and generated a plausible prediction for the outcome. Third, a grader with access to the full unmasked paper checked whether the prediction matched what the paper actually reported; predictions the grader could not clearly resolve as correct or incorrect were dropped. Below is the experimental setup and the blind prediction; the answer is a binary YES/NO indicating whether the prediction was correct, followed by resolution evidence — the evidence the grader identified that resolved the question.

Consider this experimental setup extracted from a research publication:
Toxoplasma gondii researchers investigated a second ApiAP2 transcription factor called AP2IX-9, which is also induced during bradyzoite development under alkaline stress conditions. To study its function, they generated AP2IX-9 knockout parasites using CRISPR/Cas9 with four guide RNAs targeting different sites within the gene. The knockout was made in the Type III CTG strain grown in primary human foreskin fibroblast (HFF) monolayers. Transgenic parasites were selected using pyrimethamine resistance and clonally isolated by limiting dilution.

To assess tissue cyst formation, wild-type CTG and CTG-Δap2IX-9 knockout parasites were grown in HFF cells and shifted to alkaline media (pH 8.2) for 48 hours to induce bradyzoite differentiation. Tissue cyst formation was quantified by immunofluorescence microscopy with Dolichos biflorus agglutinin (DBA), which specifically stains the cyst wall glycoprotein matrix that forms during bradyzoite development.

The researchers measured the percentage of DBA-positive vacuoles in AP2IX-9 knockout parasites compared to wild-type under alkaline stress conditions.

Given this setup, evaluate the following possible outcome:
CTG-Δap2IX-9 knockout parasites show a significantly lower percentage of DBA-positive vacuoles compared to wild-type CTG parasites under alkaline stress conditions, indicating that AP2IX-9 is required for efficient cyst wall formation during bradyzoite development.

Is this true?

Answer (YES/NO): NO